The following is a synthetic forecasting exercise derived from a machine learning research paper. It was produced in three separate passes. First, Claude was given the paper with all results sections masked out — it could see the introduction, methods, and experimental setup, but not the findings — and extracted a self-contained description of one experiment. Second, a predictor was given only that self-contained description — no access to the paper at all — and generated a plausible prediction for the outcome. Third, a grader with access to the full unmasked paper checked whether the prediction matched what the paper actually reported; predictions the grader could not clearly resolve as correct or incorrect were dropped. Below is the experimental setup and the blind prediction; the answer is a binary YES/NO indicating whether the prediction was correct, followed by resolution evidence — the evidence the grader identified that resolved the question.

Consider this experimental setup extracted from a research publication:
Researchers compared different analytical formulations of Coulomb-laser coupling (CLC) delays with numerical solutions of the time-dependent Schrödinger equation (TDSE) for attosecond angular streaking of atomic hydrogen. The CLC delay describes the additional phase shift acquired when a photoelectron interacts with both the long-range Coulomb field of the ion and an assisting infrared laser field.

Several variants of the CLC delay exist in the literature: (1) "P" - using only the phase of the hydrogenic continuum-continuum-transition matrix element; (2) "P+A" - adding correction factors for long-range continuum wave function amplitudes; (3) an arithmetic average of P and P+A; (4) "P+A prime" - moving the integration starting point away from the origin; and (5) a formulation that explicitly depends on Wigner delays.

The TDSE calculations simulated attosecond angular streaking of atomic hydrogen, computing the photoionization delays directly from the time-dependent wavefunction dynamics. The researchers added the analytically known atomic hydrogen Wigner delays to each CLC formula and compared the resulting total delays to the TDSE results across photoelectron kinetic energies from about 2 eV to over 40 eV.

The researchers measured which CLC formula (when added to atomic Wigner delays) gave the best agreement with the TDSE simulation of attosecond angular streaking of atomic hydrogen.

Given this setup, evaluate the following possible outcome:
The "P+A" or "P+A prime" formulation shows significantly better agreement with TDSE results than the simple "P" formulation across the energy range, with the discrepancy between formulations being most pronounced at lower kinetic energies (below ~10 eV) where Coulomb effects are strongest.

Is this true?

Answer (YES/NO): NO